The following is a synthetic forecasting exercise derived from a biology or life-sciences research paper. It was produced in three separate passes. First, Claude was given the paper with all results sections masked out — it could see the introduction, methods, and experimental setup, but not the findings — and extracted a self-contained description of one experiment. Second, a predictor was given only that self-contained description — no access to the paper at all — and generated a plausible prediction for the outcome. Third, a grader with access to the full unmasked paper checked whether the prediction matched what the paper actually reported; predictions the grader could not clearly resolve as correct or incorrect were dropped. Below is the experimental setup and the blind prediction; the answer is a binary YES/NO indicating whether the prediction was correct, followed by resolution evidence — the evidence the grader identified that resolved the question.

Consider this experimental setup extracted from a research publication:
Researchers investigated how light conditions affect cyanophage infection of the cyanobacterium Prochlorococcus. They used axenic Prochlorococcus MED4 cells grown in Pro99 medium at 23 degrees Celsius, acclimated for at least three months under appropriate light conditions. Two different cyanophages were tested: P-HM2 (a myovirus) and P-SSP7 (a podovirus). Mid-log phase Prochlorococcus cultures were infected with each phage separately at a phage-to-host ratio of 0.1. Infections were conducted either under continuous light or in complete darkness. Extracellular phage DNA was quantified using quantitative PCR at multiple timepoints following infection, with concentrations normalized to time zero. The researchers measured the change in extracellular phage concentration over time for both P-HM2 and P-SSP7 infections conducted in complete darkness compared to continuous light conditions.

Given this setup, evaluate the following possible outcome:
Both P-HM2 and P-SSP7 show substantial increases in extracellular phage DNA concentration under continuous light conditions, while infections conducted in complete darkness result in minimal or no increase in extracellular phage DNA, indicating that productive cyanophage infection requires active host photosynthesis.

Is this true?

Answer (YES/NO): NO